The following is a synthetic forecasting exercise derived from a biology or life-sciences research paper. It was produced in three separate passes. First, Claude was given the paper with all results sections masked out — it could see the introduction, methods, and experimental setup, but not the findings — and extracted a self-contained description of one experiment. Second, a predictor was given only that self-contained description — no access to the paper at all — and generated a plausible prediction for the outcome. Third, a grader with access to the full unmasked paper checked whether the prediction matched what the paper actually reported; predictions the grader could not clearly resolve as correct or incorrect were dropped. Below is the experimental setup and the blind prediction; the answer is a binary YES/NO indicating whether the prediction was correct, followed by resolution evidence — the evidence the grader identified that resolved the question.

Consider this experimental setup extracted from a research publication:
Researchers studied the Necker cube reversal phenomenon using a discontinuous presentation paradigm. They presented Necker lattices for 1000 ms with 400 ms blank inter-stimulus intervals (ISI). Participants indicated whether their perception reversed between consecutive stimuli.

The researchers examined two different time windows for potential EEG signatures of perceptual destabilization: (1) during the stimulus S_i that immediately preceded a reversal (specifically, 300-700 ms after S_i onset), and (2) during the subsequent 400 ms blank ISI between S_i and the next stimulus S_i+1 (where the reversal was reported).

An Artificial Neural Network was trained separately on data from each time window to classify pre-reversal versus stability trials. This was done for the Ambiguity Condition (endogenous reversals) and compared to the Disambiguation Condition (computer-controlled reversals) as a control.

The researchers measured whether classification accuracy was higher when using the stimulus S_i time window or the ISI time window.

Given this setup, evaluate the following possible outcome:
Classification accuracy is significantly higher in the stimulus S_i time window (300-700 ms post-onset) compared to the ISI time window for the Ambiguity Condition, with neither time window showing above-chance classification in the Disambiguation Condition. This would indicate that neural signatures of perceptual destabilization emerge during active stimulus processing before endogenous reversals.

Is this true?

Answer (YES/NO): NO